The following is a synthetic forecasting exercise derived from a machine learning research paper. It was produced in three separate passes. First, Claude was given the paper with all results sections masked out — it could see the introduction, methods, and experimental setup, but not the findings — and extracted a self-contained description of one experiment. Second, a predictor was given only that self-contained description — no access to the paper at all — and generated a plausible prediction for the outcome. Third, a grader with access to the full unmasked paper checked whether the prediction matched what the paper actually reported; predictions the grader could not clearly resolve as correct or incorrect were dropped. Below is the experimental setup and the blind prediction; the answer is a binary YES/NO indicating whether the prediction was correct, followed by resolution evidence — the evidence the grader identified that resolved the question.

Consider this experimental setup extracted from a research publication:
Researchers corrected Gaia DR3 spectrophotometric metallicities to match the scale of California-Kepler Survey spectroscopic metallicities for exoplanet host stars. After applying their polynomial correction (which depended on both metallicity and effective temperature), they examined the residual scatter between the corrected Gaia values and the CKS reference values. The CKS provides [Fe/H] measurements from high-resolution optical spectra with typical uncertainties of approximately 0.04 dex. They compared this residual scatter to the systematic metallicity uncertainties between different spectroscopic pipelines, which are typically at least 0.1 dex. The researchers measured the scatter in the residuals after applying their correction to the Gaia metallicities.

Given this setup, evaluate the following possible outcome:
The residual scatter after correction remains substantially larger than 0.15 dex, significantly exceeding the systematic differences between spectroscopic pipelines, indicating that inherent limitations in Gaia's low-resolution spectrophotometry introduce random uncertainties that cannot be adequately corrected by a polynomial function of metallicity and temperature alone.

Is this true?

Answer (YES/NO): NO